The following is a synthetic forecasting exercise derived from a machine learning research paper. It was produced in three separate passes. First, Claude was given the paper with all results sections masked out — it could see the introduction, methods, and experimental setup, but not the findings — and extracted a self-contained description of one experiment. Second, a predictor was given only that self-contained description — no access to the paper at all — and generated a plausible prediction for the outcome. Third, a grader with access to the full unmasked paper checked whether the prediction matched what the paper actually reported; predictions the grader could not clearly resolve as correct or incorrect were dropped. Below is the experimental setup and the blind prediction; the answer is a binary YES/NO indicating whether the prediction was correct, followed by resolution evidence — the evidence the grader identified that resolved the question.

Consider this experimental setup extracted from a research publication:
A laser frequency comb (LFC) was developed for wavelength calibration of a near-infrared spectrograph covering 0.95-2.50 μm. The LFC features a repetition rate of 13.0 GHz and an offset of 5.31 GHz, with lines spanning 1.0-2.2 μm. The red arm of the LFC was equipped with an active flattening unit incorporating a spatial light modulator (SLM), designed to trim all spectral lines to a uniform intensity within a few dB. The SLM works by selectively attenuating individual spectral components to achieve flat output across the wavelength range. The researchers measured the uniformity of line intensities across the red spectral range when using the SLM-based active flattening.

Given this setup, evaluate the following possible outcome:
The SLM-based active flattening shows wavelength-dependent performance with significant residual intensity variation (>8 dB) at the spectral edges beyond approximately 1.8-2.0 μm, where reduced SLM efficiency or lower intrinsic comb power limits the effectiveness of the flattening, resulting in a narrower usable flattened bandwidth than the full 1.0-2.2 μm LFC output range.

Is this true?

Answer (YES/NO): NO